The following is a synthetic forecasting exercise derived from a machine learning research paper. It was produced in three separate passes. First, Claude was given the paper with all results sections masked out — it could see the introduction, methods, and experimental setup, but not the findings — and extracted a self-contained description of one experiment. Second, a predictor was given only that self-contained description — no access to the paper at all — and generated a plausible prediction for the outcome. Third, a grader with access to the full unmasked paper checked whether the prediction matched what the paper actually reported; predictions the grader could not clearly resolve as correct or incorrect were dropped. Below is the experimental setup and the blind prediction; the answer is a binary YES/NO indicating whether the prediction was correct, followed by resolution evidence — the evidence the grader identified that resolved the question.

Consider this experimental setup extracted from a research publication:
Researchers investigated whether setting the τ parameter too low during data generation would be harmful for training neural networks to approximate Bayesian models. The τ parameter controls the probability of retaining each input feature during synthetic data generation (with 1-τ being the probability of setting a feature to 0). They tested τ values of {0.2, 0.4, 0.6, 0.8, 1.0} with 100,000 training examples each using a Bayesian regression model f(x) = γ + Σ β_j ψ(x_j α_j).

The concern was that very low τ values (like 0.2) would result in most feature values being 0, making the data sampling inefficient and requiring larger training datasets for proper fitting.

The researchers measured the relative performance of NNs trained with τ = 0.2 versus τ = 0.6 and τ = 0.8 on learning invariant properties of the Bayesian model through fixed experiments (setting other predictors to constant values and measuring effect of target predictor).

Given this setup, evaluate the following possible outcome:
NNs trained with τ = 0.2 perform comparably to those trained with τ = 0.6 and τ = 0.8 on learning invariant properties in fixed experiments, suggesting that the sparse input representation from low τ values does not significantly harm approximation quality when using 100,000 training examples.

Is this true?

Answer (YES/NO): NO